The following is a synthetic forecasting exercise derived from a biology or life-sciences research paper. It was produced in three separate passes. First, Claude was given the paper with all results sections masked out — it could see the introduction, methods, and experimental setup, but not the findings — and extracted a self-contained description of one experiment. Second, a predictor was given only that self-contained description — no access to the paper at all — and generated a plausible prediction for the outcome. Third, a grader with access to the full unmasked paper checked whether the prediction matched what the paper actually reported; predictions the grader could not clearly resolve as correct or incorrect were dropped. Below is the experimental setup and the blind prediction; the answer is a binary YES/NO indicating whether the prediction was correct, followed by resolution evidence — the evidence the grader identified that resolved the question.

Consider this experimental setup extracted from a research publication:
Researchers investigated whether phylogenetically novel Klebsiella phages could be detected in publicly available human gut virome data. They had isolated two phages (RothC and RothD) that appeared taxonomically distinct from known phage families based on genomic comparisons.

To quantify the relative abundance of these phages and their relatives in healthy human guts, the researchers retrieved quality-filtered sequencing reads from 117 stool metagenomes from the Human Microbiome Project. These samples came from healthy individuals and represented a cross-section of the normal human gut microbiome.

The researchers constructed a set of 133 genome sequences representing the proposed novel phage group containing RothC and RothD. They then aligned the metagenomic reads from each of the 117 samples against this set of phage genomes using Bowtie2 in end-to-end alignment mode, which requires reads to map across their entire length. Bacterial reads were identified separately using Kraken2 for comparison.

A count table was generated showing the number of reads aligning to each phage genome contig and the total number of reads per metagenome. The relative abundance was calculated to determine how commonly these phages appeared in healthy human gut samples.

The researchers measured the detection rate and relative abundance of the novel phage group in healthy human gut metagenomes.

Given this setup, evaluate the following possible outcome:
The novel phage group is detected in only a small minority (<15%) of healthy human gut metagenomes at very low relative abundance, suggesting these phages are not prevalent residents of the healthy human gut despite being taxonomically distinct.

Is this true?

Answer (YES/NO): NO